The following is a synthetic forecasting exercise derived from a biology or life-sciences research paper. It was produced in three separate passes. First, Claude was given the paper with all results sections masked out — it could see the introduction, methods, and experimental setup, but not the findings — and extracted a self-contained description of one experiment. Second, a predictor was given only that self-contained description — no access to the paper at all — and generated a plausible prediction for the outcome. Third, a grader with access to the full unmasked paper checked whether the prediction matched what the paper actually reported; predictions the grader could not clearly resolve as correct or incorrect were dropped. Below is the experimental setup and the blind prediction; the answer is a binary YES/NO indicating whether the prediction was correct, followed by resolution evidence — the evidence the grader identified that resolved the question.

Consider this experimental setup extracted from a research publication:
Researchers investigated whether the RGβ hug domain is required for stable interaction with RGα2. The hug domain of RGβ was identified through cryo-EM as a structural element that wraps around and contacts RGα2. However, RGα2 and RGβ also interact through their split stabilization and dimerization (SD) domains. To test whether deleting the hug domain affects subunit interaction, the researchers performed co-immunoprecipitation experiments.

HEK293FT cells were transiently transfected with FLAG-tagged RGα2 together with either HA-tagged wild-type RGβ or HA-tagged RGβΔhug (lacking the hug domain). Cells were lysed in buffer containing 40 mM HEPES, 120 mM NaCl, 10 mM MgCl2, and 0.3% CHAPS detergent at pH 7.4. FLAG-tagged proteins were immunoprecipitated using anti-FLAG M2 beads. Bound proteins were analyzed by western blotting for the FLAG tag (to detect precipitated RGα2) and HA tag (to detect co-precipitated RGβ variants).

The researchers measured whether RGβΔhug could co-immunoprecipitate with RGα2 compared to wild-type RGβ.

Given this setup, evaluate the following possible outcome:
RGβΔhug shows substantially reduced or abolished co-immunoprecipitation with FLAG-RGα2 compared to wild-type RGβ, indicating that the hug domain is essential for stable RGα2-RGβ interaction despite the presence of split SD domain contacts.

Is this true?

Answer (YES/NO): YES